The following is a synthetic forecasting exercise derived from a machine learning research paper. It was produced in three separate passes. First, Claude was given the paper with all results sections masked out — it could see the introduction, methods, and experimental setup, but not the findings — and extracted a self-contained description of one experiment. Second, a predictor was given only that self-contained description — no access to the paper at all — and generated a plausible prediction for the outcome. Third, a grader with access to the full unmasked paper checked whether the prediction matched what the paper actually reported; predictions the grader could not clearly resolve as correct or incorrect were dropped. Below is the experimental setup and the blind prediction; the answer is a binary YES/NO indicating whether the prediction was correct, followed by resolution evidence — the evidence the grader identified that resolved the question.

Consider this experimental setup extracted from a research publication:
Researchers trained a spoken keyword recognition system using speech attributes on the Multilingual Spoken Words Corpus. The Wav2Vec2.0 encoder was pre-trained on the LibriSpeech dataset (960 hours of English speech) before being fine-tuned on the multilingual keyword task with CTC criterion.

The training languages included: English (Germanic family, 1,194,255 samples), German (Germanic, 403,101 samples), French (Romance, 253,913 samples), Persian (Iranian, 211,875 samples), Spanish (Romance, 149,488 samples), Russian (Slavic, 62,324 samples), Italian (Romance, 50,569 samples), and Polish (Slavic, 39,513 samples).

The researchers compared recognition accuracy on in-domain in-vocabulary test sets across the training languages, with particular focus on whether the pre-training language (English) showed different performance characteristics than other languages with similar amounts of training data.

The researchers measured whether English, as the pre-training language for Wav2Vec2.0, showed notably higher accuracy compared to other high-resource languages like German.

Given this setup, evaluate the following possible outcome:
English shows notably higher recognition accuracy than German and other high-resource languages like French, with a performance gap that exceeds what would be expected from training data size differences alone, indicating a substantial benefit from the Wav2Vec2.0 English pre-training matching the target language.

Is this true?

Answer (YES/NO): NO